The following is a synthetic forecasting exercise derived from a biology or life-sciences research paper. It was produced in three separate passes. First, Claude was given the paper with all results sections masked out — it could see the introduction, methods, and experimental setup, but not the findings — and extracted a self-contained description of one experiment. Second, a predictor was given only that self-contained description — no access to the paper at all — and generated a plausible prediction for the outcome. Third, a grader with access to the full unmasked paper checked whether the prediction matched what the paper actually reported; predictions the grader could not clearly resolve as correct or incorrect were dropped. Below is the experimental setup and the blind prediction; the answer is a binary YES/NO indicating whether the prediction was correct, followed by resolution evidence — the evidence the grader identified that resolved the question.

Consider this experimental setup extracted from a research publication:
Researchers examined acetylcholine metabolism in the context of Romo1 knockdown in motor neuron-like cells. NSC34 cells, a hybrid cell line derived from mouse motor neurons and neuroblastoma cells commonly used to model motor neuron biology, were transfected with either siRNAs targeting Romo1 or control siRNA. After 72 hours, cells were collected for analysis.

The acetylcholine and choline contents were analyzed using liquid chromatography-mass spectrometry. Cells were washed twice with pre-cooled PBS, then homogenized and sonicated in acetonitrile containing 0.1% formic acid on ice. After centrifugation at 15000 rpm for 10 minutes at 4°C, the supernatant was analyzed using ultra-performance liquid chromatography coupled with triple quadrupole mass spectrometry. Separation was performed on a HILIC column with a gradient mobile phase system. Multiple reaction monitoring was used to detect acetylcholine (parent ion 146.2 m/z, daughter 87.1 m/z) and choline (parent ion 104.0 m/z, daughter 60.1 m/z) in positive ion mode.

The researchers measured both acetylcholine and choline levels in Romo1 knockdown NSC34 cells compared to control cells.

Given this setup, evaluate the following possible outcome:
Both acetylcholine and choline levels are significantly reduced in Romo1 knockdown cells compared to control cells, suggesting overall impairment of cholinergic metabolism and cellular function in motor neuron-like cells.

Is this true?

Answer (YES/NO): NO